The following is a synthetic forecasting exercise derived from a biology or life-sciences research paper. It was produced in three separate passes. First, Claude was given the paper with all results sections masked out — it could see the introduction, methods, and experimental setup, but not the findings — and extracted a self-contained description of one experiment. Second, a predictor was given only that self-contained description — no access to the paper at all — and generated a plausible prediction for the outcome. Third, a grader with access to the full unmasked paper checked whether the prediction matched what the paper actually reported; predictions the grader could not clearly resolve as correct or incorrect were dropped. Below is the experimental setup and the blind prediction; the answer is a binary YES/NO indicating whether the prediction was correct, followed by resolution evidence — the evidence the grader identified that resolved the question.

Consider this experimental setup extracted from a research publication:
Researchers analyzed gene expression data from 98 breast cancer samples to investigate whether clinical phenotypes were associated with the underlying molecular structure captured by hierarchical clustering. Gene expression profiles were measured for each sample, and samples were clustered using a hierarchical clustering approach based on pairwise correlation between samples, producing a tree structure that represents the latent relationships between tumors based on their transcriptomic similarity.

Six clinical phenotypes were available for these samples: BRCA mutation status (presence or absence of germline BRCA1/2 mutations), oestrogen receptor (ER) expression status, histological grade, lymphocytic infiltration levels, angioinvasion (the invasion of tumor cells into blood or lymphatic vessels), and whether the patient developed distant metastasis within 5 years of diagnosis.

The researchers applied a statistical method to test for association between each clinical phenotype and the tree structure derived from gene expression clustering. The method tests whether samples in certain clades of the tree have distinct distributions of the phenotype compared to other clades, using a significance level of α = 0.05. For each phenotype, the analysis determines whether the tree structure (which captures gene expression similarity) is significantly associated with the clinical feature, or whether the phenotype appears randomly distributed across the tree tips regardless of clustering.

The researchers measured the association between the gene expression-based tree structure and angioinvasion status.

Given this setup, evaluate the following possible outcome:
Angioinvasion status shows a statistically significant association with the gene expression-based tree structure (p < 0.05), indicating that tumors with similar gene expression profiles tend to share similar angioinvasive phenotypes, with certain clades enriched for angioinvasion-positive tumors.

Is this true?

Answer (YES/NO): NO